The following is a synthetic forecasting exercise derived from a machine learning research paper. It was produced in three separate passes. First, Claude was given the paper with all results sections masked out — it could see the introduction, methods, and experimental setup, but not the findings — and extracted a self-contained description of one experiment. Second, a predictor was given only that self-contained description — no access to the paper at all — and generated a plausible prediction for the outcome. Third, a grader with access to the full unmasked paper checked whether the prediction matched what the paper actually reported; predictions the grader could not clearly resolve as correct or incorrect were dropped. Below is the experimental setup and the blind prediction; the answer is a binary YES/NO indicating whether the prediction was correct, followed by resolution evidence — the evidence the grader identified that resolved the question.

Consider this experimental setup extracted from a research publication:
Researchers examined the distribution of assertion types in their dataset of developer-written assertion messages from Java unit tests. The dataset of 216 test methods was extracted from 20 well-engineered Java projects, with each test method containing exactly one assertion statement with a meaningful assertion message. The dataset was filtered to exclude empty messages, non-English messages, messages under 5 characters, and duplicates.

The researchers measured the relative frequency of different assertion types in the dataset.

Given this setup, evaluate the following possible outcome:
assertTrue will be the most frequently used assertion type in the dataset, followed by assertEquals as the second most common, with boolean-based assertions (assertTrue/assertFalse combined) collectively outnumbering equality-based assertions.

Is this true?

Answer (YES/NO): NO